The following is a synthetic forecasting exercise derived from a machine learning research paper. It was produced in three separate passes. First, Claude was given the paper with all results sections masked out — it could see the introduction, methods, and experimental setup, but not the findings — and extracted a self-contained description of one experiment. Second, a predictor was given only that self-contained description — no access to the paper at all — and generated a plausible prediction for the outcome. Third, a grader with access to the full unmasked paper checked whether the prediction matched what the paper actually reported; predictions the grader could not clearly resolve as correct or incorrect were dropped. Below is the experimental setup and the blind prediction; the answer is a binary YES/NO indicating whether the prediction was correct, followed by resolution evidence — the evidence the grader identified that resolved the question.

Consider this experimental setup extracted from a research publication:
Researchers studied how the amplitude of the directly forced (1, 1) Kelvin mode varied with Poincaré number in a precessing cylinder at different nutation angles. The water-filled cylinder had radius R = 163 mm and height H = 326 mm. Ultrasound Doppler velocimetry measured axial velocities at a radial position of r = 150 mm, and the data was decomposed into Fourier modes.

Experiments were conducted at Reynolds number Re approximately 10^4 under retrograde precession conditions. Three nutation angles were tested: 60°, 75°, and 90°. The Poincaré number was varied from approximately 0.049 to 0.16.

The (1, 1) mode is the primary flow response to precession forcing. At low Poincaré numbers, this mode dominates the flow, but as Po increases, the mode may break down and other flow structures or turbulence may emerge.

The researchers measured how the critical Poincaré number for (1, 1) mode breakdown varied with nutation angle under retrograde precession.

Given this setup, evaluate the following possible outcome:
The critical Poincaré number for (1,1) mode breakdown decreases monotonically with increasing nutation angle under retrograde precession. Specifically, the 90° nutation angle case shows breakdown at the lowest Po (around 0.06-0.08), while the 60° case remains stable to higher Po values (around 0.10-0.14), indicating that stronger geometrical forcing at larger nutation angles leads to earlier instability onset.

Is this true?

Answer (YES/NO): NO